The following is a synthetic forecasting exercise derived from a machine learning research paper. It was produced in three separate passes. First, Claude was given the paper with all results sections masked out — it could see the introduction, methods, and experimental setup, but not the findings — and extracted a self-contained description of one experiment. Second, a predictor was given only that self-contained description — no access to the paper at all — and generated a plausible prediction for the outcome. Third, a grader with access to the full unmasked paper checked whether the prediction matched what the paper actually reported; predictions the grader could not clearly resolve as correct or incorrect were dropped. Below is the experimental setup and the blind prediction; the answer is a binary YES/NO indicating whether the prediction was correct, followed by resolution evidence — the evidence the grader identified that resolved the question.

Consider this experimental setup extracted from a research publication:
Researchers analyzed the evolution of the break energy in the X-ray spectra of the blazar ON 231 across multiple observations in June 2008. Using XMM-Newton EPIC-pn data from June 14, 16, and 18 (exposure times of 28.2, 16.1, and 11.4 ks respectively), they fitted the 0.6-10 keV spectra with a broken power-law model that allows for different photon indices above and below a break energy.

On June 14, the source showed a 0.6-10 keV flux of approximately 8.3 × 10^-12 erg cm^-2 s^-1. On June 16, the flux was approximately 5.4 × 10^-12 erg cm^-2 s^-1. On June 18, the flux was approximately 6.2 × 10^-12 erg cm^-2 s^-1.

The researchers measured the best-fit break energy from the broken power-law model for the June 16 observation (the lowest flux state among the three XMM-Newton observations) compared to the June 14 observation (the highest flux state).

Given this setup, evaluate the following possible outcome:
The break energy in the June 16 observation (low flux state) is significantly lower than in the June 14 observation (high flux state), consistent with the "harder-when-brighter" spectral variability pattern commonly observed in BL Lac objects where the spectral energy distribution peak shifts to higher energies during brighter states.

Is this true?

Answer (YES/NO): YES